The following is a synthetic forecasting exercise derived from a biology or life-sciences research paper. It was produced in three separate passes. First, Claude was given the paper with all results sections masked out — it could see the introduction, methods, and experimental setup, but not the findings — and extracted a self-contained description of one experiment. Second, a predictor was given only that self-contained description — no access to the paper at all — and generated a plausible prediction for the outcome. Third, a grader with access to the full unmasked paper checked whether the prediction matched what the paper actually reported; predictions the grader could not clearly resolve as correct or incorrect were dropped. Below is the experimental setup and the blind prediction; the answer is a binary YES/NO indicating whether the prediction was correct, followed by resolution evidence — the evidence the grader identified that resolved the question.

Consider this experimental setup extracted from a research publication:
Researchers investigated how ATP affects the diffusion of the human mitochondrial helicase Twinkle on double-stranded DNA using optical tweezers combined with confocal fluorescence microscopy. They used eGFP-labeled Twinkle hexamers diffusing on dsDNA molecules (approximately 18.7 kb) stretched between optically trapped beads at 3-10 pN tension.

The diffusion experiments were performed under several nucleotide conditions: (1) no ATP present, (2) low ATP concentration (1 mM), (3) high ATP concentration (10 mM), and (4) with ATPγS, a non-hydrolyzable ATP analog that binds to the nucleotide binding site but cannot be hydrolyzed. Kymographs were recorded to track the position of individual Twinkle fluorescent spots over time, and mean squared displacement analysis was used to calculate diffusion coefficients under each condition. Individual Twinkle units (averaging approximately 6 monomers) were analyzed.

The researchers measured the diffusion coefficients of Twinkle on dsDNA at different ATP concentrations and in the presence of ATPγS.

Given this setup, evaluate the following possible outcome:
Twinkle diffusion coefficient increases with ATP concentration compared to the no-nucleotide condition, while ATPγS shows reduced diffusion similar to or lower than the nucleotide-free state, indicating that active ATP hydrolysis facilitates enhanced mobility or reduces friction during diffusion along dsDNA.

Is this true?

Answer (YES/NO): NO